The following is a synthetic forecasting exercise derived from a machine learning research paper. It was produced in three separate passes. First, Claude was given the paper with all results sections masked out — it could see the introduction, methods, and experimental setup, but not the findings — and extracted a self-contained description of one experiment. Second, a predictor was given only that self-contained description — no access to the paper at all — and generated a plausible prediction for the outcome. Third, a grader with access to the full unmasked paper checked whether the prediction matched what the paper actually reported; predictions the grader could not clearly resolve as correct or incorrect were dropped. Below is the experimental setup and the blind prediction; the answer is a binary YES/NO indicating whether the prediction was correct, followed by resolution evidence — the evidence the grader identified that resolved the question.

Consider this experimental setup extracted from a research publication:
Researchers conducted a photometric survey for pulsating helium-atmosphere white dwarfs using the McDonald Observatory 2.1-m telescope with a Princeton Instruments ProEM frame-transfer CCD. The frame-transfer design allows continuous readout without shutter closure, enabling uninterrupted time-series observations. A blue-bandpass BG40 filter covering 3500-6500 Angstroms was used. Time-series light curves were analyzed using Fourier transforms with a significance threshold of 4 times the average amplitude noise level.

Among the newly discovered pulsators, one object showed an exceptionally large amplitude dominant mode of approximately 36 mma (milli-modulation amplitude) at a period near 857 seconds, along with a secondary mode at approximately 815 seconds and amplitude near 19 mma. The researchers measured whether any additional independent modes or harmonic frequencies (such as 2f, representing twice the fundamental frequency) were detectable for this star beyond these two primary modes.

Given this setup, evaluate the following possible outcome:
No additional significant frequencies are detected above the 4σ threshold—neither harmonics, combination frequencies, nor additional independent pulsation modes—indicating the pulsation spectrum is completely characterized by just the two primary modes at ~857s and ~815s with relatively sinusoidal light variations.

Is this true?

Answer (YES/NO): NO